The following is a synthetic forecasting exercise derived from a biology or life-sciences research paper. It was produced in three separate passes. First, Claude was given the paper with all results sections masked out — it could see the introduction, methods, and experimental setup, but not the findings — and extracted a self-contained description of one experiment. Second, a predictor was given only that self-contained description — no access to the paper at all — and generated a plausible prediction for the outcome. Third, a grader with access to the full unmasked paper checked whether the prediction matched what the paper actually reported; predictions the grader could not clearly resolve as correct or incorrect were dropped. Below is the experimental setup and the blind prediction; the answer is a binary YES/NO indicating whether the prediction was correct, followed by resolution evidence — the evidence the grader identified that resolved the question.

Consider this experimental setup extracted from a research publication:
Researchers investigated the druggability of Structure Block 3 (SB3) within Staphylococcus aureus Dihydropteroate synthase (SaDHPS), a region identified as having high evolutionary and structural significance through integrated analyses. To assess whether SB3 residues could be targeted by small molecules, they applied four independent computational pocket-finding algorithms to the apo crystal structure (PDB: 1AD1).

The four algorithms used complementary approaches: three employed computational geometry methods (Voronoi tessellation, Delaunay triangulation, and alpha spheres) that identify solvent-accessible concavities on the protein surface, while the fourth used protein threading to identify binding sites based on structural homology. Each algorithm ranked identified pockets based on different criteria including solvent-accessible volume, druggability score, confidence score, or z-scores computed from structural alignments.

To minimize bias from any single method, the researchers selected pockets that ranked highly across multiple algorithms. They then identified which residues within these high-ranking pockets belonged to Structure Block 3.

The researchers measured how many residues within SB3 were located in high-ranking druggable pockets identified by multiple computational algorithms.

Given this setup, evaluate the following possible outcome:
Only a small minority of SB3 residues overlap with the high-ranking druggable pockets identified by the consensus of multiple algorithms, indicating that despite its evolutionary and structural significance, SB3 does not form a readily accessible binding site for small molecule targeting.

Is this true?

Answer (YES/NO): NO